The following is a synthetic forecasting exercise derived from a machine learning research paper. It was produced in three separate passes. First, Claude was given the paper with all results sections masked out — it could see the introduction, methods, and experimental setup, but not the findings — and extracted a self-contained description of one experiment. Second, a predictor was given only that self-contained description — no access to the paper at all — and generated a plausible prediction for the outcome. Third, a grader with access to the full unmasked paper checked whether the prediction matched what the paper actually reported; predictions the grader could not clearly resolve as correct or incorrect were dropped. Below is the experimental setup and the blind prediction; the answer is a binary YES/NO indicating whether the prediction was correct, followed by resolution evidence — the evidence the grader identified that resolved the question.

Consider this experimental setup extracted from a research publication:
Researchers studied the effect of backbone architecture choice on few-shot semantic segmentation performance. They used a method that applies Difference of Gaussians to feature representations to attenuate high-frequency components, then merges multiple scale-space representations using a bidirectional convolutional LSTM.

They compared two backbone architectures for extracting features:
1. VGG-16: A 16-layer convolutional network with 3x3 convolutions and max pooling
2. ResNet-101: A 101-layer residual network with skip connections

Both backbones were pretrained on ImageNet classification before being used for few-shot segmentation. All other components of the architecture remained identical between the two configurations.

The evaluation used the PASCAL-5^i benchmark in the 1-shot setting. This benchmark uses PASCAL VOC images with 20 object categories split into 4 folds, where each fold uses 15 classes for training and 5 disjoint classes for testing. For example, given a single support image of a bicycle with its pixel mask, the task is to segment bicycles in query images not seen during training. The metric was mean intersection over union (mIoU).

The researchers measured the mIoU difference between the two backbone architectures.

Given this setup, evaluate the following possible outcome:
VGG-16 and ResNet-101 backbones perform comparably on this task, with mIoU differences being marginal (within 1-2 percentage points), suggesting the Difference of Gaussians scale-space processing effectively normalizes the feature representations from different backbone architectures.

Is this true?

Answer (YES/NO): YES